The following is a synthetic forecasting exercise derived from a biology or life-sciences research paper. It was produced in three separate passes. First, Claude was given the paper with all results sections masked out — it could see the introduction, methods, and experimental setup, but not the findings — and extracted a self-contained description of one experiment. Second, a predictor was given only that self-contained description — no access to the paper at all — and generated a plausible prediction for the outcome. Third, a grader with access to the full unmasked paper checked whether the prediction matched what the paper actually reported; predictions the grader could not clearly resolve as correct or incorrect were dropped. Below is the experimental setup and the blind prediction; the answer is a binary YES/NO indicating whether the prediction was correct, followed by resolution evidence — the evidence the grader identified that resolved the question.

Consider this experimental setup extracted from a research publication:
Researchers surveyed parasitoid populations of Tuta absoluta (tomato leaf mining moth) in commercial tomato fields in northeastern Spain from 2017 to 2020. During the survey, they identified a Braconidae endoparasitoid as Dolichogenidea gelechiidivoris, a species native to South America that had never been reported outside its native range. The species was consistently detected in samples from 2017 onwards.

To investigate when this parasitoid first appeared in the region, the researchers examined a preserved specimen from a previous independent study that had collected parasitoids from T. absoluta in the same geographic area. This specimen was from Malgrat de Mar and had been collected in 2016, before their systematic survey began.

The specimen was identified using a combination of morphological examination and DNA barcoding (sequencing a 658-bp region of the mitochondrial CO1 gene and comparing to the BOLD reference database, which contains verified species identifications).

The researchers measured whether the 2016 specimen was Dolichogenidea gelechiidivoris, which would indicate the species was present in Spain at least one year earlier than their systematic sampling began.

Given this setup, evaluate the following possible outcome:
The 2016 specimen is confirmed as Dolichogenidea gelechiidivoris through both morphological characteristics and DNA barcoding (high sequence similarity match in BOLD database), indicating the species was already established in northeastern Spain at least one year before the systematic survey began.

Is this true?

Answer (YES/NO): YES